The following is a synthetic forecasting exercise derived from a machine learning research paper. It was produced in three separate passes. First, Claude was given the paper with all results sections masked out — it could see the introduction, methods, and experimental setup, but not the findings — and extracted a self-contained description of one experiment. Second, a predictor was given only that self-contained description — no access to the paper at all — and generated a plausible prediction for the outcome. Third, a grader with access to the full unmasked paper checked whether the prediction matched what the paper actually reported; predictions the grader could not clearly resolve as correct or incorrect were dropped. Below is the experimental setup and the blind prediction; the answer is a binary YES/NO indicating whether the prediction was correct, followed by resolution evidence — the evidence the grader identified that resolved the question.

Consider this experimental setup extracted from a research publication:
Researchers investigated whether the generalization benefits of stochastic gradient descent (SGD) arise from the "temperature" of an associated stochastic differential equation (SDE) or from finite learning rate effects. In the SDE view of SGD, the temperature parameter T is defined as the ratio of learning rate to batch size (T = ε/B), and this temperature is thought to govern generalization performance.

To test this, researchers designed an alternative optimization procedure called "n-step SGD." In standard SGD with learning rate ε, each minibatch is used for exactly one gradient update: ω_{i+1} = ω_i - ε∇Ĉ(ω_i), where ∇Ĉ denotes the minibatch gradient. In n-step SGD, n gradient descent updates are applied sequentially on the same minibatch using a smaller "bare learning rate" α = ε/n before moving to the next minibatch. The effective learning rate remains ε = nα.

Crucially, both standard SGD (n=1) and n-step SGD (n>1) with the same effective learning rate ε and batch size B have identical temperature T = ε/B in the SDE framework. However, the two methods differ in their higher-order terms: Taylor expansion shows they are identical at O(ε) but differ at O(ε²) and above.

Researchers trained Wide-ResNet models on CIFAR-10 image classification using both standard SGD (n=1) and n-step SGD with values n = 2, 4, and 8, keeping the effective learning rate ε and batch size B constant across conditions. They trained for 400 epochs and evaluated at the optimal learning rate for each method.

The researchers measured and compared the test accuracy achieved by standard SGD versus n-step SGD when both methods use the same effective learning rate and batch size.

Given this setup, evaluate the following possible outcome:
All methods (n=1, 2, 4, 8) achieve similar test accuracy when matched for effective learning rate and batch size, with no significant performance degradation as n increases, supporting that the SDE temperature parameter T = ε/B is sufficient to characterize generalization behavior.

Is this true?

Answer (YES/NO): NO